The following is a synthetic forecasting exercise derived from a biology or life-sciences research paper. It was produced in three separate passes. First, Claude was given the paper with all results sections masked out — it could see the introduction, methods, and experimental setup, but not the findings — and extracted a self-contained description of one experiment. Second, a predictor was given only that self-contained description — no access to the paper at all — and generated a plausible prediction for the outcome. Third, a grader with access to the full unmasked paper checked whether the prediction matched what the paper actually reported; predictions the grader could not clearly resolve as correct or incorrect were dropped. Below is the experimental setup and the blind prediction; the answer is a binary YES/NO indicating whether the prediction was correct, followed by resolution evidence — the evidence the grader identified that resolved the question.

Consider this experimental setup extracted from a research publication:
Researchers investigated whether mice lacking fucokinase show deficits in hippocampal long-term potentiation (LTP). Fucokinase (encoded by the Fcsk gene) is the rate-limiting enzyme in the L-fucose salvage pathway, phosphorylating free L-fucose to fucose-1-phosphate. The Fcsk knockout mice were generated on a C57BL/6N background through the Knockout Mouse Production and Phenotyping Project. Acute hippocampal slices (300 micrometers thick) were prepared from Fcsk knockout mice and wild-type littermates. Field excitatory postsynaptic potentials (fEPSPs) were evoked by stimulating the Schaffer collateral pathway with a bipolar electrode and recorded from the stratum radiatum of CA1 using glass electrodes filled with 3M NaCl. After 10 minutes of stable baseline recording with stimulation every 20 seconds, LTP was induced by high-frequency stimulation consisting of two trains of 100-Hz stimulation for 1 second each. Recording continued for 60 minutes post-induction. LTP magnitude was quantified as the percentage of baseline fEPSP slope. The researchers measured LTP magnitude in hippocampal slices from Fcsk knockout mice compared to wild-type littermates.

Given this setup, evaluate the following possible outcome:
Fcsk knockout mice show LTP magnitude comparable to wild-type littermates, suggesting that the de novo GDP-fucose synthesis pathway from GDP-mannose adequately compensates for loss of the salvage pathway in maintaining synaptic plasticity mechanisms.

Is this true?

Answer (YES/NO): NO